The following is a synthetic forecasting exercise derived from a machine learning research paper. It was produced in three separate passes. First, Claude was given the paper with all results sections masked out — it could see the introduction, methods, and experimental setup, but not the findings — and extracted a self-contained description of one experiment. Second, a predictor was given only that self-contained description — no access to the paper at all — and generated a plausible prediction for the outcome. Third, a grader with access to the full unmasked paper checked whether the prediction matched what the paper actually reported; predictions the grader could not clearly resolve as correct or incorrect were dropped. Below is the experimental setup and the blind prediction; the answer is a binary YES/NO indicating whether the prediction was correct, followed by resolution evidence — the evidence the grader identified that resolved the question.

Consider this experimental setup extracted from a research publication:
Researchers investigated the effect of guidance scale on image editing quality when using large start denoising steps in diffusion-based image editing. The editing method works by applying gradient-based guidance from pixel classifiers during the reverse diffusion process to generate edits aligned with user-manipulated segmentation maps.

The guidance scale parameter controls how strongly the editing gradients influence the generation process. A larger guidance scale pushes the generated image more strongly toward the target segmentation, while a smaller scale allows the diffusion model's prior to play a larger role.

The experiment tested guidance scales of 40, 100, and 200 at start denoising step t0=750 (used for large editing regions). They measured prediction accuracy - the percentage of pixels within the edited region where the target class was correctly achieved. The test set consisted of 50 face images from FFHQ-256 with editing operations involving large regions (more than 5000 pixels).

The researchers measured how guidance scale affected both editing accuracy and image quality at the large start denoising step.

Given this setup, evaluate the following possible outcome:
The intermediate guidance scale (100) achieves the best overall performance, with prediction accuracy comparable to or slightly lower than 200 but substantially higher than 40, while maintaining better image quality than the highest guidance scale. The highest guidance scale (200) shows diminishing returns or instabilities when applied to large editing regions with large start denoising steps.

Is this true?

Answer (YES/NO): NO